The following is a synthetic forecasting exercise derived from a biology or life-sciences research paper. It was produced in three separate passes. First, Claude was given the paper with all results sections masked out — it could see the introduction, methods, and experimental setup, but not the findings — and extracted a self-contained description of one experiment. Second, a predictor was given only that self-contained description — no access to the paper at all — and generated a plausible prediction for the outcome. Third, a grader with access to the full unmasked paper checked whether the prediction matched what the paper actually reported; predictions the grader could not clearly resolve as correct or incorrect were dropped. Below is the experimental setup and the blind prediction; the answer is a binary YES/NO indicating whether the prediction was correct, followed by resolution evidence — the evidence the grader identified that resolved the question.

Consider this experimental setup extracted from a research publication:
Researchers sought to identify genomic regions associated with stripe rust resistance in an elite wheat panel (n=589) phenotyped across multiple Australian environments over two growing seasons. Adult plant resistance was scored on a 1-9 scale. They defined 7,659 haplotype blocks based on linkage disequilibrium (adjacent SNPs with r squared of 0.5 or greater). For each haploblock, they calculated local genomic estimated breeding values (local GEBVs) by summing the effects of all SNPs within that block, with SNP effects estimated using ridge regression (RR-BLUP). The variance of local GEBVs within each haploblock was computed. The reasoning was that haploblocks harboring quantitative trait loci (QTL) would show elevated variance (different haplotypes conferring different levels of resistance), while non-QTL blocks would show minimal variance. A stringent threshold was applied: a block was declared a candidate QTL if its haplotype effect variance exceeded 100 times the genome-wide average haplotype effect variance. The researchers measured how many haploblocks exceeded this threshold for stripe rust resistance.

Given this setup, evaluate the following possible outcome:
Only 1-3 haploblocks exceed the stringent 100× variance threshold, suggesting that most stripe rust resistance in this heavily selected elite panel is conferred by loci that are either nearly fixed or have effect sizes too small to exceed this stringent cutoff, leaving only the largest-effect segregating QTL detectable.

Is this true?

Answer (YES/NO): NO